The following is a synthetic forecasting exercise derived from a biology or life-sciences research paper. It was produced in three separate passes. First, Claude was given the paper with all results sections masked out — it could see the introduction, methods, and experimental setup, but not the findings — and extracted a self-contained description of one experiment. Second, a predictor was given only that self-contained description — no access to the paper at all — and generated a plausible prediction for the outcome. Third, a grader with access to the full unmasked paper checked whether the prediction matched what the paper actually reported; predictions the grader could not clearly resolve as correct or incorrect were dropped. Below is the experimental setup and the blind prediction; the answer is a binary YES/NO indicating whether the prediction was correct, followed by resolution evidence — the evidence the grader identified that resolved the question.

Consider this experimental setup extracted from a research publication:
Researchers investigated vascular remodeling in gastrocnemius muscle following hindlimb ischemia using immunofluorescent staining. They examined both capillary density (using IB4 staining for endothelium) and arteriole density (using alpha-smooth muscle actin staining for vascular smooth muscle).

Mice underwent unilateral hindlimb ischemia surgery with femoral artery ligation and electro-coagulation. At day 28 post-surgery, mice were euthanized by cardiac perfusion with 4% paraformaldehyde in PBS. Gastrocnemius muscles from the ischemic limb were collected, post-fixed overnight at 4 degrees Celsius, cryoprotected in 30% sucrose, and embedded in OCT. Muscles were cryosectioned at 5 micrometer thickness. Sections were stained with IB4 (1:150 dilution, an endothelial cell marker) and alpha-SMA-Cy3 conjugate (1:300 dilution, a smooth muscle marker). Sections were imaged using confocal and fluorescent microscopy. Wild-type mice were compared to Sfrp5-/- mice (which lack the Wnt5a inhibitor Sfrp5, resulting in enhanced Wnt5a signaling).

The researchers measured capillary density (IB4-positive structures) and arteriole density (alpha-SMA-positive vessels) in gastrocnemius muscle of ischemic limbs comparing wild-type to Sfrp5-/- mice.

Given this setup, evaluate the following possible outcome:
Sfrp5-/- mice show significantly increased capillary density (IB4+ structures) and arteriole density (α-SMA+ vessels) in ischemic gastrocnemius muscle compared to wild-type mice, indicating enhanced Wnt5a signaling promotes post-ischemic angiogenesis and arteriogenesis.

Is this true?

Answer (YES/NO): NO